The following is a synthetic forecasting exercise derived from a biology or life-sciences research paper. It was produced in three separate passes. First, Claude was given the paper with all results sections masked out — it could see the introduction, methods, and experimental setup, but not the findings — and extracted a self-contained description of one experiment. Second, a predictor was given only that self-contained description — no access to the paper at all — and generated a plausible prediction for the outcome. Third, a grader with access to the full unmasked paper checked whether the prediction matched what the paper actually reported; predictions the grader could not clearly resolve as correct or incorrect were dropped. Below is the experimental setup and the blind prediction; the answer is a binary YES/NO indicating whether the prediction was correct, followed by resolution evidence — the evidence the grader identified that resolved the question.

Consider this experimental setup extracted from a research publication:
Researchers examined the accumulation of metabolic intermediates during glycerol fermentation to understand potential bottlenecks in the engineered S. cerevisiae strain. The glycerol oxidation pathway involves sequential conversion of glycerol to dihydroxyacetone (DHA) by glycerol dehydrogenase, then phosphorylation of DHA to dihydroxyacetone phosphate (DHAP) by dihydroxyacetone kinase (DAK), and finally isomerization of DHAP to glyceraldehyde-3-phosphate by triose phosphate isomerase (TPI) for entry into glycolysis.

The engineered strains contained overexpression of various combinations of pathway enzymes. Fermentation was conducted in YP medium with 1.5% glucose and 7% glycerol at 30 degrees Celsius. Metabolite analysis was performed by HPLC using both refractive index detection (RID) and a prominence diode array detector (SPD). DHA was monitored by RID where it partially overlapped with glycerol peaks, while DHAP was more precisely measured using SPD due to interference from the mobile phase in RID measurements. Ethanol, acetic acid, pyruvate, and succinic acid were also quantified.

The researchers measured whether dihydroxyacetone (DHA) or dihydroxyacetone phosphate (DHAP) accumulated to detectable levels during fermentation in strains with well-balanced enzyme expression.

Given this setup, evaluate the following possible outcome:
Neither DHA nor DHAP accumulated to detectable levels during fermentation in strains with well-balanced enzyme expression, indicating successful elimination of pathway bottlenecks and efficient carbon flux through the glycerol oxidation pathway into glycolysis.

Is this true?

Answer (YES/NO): YES